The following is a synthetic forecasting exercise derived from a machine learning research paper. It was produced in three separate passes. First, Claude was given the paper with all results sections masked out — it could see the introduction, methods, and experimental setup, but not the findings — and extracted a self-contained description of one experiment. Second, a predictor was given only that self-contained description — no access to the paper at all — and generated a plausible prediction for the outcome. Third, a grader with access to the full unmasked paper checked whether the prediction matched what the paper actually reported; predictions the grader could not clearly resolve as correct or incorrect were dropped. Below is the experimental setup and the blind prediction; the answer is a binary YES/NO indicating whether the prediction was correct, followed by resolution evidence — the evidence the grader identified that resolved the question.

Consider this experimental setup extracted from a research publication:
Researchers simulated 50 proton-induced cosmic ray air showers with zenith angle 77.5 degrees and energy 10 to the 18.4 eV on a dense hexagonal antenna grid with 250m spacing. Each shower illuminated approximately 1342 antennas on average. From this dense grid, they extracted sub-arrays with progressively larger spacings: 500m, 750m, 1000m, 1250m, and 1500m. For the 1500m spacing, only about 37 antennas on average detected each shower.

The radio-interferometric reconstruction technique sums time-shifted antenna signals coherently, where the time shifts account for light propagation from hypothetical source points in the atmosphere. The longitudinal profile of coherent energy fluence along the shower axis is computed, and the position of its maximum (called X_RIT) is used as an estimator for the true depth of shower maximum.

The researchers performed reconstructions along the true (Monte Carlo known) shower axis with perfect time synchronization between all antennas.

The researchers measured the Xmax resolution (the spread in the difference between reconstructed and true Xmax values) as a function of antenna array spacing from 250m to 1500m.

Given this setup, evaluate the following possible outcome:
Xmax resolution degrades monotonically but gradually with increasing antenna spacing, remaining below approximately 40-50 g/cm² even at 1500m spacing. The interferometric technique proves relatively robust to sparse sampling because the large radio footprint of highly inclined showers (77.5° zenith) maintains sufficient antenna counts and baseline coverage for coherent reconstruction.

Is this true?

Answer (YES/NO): NO